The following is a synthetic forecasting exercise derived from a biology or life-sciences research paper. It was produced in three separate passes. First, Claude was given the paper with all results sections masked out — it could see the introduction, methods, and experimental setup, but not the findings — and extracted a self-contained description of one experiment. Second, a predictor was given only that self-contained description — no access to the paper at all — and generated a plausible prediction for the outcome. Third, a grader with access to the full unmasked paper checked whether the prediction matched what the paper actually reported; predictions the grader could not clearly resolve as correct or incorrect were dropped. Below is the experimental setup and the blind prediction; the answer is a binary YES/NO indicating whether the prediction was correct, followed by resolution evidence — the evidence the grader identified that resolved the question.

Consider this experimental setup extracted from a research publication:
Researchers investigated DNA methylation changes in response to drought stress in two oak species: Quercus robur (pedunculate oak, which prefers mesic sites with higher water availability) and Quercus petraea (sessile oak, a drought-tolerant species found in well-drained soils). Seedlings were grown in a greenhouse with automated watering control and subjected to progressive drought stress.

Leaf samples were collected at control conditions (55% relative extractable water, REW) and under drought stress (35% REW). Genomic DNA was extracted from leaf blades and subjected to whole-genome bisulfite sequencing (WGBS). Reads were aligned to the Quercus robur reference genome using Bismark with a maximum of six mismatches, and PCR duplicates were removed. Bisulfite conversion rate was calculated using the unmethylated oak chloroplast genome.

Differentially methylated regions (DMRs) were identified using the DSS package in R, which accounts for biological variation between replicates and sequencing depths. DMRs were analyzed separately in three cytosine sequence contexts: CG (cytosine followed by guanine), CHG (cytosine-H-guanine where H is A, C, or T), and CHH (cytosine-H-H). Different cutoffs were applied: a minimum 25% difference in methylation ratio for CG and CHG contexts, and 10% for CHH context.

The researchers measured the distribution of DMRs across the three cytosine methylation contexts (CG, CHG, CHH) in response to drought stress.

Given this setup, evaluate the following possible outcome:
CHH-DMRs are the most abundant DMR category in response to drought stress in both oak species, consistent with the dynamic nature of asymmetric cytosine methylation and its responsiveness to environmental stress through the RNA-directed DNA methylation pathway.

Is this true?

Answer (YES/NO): YES